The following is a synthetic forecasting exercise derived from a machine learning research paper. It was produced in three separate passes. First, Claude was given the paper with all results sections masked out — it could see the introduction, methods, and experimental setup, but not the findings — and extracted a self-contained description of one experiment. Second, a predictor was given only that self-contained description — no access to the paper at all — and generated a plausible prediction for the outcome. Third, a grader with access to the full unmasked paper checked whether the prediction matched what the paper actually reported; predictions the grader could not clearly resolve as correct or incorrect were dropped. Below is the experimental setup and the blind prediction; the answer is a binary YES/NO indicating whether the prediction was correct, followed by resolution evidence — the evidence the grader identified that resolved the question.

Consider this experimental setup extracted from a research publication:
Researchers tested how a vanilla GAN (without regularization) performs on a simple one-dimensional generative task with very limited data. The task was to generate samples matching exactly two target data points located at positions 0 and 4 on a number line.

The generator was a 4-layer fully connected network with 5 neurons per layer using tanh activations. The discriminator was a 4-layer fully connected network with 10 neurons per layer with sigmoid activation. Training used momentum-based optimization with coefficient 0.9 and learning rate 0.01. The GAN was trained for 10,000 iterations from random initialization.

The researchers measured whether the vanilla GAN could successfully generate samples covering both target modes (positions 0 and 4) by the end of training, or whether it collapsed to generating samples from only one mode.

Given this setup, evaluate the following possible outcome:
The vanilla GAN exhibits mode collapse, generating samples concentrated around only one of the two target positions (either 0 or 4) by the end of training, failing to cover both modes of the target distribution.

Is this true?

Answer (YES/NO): YES